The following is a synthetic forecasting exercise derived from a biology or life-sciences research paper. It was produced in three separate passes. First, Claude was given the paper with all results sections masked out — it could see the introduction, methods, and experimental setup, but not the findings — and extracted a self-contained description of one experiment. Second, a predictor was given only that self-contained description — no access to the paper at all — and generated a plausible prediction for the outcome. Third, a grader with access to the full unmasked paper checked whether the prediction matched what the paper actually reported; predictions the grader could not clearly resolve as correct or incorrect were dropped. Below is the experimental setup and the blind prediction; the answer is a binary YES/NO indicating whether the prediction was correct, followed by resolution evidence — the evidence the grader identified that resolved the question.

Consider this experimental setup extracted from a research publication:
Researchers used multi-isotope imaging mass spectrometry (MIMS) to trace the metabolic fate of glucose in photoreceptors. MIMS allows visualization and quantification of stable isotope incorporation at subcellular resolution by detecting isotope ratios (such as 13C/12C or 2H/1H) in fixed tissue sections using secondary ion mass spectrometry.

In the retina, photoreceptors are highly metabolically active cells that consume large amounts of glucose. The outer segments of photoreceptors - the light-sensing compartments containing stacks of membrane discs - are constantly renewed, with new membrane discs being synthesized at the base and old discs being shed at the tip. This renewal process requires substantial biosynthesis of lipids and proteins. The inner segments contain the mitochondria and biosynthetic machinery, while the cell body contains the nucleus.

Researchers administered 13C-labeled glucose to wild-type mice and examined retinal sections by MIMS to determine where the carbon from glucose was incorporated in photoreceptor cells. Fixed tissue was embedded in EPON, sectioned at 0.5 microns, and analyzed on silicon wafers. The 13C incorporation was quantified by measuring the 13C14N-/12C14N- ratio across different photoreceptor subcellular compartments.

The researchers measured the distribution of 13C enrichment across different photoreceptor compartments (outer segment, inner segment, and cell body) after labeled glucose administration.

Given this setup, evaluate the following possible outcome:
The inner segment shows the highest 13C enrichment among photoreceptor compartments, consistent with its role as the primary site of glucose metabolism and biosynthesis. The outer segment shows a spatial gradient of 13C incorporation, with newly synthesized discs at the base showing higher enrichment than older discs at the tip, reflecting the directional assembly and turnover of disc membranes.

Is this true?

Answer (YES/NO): NO